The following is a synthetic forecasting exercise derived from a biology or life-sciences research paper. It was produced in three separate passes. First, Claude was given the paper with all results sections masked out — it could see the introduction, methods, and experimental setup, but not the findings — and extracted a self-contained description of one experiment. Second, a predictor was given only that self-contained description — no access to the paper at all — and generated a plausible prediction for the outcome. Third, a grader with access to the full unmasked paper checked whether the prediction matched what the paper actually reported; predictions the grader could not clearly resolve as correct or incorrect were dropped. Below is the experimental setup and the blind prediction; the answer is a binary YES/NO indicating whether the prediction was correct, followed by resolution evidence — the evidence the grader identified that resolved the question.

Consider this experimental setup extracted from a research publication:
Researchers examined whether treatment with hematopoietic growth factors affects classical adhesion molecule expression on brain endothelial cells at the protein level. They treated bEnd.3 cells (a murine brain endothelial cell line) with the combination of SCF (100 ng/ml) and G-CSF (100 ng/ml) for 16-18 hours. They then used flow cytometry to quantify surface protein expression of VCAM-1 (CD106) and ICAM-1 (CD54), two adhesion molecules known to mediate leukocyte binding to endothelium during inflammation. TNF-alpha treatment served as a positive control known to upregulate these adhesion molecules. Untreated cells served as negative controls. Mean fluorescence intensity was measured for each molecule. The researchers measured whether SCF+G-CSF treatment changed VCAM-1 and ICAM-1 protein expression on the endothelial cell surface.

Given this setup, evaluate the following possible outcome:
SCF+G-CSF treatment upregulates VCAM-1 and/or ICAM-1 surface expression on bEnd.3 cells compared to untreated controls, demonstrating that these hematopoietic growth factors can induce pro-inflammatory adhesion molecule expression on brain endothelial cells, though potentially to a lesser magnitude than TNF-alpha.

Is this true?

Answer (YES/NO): NO